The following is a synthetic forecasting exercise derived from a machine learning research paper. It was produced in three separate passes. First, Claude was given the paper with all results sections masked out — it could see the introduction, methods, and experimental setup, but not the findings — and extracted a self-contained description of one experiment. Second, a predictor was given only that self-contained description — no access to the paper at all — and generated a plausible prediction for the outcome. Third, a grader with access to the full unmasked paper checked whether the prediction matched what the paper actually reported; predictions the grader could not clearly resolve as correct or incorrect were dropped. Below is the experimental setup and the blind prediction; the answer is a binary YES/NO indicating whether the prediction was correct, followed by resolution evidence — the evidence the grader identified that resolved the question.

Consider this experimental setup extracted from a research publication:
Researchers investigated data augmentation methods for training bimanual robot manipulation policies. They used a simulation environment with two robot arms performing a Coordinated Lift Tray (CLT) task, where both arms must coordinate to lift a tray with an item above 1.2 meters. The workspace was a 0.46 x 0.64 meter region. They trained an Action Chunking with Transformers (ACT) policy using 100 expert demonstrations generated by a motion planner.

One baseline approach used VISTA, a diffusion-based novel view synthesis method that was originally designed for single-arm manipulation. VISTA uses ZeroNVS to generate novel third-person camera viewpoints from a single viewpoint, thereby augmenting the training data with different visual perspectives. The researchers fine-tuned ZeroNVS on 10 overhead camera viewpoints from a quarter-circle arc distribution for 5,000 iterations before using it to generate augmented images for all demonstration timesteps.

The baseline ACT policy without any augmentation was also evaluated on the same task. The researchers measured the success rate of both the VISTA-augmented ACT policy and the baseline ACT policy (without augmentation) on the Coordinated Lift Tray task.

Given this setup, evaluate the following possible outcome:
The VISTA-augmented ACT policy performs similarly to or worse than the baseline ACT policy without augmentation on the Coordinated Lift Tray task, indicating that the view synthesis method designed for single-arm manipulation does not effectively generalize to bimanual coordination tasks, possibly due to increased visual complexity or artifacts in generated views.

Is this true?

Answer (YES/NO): YES